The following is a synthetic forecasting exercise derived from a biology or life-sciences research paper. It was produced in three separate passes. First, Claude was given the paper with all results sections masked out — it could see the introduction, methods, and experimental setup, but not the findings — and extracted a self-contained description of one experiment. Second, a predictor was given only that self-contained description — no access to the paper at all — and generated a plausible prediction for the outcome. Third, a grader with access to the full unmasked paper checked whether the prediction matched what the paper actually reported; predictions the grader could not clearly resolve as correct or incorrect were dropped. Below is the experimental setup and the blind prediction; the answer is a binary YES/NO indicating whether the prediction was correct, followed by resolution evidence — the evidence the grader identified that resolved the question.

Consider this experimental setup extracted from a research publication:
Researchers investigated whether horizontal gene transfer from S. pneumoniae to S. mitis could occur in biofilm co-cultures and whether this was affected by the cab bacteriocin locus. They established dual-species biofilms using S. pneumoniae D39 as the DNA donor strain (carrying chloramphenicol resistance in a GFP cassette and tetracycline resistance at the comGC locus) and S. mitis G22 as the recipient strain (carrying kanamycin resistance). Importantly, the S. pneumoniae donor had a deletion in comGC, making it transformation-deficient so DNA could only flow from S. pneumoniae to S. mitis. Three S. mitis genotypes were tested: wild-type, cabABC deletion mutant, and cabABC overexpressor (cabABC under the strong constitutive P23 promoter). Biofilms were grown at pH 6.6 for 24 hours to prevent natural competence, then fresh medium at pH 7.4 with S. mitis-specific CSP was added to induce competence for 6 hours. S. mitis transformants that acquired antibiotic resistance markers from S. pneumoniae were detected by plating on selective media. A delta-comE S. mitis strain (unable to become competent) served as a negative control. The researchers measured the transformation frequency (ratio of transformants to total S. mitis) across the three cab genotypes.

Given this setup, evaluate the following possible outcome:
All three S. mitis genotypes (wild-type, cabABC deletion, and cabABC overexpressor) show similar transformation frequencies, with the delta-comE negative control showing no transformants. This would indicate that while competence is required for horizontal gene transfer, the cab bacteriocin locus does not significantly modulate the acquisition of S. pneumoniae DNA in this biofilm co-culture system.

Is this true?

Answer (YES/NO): NO